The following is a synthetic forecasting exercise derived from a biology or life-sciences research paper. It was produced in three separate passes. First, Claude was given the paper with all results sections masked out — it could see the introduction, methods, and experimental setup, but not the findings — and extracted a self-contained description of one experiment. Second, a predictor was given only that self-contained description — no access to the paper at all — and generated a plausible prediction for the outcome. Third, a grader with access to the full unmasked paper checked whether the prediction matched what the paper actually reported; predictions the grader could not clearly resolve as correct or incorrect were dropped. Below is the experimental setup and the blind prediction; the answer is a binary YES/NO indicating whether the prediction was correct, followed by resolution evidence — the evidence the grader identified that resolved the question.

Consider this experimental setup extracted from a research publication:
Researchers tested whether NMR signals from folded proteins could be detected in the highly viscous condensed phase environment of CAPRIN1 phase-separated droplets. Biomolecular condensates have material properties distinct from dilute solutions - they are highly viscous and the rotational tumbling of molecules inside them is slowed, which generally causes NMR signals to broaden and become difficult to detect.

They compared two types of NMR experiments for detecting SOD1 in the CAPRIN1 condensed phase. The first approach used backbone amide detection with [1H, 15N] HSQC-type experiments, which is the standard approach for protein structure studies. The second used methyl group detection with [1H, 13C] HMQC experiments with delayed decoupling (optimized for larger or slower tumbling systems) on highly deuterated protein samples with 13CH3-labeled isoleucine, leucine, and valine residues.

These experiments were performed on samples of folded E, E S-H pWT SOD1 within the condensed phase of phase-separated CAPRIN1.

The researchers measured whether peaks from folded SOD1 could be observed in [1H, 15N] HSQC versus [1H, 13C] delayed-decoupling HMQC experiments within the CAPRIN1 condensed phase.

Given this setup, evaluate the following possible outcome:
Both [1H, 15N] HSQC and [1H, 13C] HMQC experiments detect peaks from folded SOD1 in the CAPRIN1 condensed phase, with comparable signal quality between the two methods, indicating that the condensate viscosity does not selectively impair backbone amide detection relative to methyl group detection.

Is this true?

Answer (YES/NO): NO